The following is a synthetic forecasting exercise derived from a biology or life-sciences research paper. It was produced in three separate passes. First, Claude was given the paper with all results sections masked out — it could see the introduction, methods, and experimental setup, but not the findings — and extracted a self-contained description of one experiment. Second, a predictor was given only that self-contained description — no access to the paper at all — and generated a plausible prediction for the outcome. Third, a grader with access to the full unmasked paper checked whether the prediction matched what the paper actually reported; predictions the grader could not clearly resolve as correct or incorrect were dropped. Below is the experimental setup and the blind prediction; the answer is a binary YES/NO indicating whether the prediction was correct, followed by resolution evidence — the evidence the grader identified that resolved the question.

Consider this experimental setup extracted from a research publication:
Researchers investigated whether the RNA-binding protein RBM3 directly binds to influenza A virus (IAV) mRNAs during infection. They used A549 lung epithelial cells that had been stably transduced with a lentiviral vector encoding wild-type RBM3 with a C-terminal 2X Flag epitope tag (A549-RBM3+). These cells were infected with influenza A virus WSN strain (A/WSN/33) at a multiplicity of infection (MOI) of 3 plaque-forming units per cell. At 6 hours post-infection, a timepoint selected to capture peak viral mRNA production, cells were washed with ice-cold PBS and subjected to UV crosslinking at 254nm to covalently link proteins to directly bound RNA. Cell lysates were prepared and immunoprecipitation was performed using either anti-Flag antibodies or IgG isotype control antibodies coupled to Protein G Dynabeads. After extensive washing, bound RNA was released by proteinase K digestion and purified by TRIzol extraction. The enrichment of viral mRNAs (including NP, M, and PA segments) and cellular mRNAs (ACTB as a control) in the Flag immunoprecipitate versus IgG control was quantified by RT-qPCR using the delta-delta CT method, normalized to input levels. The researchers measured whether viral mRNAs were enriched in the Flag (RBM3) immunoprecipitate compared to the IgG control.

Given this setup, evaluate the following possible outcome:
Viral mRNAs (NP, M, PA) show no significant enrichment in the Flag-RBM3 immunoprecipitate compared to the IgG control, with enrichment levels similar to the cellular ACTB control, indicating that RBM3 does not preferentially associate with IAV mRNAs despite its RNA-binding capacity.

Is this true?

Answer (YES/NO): NO